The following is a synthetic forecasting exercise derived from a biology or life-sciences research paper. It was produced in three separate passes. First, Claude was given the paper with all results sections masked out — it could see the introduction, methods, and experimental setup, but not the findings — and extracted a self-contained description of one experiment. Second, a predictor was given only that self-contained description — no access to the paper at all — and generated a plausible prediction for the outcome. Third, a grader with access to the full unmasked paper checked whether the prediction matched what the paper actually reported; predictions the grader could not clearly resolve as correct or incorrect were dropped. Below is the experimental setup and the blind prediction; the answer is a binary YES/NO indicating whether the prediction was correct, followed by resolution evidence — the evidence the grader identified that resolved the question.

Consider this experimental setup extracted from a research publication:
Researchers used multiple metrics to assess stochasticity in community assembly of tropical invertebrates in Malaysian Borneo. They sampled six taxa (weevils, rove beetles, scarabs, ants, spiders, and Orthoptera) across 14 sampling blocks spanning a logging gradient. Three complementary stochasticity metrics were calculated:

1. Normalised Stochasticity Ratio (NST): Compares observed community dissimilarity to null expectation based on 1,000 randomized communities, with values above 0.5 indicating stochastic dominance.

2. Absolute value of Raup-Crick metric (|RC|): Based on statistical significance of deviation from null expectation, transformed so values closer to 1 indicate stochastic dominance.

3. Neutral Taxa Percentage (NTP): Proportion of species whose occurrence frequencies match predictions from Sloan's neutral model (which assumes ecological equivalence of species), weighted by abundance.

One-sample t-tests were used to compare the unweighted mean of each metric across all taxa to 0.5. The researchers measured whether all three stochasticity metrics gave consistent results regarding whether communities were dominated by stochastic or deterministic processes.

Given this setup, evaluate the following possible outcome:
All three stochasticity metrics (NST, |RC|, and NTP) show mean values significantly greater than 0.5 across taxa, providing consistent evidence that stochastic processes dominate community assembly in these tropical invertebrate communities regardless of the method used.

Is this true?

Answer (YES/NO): NO